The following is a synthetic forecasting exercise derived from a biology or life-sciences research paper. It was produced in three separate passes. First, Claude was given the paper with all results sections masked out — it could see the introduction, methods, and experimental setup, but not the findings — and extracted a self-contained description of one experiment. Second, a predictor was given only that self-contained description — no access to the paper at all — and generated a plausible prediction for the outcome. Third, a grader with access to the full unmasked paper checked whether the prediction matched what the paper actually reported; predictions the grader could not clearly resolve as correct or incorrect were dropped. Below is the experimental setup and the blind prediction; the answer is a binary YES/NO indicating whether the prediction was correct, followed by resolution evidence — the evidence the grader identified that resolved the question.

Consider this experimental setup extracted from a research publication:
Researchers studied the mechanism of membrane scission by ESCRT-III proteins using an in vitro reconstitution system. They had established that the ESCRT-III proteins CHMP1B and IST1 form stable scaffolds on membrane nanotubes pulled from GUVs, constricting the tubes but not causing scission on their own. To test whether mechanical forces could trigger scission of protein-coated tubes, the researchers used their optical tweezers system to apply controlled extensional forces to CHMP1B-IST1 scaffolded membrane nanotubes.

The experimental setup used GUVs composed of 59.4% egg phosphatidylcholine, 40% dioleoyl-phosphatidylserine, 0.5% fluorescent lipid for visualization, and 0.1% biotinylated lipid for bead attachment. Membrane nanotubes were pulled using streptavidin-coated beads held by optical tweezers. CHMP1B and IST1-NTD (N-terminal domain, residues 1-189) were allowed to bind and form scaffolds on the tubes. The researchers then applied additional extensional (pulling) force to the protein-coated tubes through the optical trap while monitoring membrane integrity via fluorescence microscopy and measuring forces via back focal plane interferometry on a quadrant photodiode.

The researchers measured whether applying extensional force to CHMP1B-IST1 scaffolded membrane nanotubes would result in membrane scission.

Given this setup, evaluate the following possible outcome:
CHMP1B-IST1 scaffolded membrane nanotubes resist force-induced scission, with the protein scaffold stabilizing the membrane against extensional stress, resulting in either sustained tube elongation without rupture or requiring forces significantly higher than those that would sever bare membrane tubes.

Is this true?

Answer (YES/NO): NO